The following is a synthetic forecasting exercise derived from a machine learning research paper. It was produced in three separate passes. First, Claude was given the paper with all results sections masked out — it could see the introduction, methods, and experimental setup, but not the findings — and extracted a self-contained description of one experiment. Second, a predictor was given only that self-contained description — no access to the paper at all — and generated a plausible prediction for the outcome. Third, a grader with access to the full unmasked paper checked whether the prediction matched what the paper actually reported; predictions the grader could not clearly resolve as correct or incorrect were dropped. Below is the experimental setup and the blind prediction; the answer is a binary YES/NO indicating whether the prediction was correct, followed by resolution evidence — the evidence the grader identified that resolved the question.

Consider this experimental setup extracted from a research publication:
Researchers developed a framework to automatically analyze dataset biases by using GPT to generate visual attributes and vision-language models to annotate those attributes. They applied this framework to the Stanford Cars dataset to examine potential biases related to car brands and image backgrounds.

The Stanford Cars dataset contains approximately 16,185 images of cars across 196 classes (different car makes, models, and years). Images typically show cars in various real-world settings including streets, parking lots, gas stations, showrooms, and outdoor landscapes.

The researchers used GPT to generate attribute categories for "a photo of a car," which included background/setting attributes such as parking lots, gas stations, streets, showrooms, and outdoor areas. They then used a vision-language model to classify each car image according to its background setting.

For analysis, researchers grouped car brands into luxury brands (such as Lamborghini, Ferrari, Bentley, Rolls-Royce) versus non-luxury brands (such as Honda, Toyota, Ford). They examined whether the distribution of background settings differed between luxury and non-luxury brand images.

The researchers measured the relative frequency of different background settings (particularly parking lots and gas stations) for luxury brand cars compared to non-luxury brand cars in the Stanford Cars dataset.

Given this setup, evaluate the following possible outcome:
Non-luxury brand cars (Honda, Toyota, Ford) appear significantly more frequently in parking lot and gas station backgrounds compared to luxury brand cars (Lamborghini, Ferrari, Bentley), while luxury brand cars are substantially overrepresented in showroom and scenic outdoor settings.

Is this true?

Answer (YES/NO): NO